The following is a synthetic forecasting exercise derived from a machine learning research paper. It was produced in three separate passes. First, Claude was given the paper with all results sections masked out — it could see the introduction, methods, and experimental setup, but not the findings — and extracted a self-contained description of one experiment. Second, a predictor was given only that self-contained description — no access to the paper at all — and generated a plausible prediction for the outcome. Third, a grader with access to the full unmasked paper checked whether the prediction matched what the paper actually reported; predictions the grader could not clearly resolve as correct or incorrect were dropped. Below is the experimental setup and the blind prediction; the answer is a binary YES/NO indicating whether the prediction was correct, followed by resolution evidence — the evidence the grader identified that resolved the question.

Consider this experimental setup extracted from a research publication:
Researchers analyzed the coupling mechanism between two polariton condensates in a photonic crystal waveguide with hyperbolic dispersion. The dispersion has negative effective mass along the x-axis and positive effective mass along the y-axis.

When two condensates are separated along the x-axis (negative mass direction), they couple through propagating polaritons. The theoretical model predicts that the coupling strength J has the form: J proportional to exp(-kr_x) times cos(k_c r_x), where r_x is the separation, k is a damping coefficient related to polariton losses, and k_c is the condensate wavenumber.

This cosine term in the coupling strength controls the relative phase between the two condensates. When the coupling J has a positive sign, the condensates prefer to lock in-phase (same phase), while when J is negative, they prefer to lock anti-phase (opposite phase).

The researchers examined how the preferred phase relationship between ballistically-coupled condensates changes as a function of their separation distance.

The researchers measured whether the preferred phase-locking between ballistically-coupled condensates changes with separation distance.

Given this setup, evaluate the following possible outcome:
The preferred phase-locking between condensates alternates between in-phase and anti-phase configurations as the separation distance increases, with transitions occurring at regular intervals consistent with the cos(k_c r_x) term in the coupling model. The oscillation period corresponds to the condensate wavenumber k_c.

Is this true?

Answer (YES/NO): YES